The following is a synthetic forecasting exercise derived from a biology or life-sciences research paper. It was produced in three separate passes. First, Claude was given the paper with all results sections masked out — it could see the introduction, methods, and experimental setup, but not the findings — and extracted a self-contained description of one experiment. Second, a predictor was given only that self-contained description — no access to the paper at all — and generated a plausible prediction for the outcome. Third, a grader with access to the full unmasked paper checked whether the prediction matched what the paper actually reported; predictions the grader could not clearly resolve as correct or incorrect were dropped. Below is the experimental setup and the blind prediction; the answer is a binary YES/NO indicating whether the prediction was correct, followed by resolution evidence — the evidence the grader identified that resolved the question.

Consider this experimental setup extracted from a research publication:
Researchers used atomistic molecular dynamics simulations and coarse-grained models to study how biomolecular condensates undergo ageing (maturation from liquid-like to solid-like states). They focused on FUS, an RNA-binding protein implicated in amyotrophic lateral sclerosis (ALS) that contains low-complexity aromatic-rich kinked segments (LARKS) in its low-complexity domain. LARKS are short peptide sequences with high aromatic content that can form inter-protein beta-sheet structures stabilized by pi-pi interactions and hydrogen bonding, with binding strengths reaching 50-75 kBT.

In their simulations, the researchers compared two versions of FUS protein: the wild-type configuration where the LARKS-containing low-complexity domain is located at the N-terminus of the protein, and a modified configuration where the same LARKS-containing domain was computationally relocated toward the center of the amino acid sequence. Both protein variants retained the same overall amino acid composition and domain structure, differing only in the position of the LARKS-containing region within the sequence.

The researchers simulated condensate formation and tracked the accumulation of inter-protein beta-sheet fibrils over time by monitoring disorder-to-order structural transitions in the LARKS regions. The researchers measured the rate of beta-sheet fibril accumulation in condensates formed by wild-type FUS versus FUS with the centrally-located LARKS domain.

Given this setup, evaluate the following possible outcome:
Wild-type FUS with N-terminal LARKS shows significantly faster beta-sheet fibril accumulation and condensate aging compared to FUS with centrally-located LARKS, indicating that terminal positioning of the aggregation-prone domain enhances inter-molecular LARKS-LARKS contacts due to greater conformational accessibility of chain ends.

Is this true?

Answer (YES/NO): YES